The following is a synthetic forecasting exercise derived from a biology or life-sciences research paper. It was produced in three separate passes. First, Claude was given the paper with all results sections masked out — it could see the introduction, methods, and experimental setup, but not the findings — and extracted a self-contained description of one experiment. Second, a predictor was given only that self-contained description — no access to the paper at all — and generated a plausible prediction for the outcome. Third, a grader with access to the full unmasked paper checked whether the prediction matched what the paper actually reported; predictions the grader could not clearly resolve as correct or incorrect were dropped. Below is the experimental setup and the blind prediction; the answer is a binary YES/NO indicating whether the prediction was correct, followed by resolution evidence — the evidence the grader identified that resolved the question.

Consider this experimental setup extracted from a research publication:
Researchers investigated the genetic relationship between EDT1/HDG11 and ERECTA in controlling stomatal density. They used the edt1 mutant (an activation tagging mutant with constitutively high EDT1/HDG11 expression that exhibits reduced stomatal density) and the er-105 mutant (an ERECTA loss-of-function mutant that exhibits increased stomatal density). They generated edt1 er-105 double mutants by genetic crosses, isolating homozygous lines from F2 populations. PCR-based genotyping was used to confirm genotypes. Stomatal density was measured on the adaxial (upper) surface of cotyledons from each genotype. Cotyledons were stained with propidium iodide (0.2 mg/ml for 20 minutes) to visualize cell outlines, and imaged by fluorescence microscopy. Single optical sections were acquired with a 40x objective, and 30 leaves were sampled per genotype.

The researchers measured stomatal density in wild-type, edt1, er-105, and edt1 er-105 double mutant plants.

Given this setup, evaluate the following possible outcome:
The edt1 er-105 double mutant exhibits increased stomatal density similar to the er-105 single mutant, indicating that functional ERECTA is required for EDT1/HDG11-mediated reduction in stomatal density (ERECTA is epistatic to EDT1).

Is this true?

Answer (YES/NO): YES